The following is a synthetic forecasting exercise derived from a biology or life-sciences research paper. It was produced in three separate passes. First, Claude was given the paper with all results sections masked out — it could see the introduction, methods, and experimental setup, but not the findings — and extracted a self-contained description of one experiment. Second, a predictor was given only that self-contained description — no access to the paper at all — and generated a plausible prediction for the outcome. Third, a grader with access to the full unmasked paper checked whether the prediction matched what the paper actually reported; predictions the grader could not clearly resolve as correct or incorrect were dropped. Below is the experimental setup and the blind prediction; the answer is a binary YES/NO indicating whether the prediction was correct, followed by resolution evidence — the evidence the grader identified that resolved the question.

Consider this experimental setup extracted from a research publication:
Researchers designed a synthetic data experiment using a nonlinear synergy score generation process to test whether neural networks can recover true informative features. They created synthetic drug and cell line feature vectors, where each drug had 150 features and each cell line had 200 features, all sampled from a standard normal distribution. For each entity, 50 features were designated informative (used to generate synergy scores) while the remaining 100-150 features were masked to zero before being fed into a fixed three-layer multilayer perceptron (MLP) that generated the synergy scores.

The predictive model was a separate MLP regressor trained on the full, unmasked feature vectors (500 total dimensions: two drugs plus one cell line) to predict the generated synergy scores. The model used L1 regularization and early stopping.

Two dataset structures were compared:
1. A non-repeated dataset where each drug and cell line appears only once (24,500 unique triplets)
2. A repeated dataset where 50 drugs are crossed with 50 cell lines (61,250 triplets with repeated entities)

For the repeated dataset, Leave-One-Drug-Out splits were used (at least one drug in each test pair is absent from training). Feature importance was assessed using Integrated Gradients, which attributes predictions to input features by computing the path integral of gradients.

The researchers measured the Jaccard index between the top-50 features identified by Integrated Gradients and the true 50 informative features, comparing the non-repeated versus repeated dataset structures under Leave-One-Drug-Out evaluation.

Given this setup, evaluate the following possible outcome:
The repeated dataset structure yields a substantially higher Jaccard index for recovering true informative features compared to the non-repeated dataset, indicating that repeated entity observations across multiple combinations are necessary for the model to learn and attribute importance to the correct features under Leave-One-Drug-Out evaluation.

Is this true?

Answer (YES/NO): NO